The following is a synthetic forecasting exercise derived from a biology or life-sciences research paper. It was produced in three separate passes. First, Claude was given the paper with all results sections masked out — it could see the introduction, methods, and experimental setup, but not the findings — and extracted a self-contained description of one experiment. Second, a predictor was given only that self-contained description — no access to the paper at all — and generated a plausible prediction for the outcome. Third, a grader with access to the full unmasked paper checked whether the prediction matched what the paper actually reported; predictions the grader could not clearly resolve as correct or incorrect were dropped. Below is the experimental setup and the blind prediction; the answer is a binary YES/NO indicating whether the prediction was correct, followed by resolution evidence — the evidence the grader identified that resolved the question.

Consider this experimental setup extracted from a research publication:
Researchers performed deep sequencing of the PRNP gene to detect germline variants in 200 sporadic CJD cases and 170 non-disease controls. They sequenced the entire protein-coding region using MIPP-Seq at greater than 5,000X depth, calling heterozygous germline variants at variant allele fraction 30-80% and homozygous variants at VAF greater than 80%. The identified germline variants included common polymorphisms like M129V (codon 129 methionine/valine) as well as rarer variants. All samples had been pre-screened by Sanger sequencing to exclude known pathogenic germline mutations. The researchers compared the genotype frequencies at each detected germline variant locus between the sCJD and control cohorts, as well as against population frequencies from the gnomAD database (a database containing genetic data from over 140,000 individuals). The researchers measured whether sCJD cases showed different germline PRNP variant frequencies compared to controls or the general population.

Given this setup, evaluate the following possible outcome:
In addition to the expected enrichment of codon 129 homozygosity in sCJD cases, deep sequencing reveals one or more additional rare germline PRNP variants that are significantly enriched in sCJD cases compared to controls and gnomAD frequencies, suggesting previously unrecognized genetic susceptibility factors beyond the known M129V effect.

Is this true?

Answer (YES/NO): NO